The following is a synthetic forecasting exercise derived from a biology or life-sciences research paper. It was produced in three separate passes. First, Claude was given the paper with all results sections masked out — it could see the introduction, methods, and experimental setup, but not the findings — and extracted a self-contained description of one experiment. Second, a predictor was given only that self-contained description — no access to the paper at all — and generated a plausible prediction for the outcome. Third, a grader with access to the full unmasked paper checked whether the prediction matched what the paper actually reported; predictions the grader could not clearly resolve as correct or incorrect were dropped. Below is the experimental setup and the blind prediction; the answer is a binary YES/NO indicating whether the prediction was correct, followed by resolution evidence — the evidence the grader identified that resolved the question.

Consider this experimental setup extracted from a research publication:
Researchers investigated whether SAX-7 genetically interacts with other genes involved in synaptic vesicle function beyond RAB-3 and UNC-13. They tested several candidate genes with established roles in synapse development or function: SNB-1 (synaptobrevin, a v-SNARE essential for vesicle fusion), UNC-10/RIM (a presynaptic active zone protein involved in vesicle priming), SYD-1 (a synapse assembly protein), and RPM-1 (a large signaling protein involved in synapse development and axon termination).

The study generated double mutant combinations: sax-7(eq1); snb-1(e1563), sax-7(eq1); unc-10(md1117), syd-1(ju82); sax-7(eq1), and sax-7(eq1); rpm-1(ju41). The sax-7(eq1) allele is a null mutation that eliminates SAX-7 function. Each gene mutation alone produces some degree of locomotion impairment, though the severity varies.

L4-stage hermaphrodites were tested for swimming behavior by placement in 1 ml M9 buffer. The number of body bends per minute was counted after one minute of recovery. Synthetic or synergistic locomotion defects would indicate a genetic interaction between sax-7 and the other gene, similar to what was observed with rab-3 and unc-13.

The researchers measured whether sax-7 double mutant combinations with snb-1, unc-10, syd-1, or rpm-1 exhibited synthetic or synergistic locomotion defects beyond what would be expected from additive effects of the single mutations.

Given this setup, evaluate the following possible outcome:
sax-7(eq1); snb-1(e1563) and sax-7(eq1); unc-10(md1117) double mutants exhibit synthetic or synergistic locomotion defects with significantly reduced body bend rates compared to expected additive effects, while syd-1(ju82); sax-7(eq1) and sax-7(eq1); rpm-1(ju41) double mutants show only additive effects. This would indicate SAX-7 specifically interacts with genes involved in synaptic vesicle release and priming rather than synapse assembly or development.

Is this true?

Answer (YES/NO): YES